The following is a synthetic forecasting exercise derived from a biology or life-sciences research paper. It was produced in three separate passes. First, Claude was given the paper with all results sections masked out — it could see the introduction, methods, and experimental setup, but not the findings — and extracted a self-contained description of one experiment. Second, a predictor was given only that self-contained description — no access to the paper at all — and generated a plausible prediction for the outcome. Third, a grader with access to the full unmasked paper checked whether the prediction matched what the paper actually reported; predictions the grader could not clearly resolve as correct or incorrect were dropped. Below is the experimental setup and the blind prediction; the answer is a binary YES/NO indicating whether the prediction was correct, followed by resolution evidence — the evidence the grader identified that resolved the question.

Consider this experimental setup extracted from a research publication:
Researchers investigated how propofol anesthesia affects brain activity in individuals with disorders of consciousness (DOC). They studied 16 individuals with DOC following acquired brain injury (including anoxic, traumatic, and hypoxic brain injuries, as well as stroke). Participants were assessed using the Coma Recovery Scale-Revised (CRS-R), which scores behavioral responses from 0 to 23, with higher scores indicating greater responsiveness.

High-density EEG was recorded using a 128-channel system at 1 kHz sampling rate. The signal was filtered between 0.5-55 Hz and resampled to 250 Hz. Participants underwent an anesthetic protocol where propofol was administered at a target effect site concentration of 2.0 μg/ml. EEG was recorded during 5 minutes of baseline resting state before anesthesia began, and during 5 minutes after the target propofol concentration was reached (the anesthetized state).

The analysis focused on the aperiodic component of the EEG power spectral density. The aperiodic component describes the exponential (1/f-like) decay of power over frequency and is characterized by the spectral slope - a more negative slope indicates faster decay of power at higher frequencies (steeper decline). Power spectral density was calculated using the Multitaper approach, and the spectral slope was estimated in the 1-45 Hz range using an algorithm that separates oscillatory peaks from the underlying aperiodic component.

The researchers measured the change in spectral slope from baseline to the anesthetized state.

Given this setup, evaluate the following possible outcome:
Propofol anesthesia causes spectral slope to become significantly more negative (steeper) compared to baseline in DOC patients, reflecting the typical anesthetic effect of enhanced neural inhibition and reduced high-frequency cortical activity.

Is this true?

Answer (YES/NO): YES